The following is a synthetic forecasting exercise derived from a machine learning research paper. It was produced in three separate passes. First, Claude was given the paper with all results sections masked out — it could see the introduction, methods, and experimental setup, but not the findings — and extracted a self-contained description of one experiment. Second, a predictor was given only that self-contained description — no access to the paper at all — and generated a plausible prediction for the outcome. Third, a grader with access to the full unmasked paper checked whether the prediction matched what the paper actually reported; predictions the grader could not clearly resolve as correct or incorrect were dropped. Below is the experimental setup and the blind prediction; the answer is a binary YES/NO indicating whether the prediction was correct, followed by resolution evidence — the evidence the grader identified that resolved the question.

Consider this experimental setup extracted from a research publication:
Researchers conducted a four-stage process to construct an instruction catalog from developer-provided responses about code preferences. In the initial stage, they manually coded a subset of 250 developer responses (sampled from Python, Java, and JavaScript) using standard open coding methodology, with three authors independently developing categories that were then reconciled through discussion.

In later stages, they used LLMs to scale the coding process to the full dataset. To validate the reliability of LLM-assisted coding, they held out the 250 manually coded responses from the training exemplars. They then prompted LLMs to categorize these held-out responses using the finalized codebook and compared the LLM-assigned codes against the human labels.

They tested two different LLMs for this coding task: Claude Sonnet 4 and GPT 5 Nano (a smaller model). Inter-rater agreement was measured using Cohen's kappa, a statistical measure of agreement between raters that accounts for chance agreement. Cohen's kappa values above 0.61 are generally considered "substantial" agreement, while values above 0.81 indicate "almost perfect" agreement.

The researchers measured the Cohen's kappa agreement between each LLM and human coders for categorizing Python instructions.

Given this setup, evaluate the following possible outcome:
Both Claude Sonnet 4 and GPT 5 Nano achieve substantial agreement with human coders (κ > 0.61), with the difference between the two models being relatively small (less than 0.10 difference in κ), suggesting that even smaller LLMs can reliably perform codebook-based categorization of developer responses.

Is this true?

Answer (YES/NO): YES